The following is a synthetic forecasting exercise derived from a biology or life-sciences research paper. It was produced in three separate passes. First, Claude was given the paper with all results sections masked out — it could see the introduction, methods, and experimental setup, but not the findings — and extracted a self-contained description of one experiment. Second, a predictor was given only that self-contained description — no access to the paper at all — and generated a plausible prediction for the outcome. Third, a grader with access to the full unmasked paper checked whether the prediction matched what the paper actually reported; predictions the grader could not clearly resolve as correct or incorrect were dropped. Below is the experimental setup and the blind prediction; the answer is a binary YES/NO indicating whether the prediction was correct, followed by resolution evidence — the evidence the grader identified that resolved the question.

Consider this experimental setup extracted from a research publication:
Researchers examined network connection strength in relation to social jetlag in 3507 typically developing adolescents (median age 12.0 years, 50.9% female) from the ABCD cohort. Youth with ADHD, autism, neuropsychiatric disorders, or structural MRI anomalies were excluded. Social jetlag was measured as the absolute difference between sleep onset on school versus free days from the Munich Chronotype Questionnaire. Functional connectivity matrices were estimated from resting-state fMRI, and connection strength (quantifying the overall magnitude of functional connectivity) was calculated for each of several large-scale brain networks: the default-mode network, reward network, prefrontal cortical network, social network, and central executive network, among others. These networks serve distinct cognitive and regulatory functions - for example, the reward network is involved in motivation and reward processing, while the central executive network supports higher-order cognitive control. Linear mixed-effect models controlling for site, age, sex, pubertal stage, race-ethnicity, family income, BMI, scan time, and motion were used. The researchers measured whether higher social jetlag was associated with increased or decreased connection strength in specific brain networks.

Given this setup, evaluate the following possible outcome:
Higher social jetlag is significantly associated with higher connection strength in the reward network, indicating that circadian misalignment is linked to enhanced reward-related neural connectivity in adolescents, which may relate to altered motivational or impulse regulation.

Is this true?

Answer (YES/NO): NO